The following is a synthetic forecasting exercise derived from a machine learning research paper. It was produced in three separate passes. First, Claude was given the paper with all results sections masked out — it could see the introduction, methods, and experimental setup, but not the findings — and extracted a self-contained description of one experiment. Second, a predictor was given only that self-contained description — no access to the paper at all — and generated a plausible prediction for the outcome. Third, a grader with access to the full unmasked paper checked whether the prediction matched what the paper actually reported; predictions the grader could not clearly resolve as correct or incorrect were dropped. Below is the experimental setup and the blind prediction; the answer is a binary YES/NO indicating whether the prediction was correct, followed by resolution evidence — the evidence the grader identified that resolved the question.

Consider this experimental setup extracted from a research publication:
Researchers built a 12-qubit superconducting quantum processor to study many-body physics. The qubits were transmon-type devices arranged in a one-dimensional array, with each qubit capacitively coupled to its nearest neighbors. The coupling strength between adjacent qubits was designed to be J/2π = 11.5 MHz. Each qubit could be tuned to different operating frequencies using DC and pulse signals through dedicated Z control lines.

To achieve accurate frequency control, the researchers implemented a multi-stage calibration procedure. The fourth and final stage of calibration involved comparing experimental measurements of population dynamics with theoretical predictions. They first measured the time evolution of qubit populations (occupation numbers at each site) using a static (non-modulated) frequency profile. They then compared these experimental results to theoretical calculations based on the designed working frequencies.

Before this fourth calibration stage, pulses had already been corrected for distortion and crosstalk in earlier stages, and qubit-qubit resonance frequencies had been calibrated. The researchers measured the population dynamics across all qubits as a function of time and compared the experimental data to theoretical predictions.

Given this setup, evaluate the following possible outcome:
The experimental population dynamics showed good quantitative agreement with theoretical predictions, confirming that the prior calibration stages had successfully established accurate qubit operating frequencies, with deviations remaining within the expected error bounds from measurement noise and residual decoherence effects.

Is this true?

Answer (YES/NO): NO